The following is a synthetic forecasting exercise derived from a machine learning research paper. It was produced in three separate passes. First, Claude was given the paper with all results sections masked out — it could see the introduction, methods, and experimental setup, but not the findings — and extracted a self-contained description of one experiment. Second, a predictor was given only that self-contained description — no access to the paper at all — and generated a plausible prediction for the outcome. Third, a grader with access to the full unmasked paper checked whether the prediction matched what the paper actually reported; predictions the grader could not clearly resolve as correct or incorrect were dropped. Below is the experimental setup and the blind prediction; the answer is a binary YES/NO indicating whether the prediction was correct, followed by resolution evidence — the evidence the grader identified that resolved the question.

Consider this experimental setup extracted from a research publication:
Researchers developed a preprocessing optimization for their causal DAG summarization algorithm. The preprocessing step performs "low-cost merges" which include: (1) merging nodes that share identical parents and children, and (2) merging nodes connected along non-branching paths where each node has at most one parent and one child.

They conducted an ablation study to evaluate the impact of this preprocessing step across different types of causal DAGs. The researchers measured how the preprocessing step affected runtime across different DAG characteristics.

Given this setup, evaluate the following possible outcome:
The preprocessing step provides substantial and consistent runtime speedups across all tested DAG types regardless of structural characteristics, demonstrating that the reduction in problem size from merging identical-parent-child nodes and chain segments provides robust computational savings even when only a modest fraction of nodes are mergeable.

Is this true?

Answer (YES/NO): NO